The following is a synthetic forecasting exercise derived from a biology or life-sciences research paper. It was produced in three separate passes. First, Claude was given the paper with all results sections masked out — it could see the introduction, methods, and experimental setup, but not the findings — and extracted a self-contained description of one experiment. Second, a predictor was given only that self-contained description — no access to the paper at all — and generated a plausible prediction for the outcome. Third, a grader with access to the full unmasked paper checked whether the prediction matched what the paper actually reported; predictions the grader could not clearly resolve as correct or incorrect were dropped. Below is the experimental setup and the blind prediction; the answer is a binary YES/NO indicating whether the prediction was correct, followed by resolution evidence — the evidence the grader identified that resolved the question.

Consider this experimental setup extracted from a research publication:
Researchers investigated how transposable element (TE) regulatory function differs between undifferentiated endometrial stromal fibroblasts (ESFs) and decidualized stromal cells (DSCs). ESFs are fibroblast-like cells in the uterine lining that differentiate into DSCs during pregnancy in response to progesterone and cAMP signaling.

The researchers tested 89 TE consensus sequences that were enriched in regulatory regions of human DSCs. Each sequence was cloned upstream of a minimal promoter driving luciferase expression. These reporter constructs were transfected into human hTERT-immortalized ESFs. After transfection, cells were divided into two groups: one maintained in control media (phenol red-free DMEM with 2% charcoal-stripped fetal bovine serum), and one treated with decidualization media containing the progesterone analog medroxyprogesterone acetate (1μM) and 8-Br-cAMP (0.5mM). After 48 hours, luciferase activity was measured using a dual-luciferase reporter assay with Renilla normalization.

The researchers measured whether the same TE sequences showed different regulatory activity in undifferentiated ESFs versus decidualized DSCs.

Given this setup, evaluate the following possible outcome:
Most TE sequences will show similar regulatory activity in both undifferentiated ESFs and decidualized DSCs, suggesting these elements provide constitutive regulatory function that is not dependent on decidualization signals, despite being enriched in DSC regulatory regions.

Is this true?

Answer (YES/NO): YES